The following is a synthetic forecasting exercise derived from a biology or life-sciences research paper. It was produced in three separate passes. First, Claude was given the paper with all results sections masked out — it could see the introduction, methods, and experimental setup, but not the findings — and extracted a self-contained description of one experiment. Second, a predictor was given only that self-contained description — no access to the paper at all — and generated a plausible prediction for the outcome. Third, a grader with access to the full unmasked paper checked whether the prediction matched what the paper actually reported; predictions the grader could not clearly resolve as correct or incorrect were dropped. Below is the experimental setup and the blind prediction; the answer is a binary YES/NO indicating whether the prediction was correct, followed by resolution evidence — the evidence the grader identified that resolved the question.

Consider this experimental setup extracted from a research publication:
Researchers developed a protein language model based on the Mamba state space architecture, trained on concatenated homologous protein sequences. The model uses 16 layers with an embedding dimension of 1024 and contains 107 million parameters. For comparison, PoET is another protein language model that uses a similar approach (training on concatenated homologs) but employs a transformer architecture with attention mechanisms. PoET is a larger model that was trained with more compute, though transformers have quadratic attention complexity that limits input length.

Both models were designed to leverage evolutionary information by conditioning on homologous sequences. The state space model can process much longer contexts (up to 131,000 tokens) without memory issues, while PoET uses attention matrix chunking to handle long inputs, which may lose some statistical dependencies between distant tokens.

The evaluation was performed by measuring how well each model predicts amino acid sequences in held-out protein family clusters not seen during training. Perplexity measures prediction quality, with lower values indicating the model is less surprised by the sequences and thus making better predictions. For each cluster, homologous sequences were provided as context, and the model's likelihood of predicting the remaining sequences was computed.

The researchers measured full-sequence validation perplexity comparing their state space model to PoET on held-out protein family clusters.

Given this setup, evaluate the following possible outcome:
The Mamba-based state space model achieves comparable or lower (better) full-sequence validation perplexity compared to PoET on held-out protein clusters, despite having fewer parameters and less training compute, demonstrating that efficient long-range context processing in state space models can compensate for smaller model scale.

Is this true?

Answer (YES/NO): NO